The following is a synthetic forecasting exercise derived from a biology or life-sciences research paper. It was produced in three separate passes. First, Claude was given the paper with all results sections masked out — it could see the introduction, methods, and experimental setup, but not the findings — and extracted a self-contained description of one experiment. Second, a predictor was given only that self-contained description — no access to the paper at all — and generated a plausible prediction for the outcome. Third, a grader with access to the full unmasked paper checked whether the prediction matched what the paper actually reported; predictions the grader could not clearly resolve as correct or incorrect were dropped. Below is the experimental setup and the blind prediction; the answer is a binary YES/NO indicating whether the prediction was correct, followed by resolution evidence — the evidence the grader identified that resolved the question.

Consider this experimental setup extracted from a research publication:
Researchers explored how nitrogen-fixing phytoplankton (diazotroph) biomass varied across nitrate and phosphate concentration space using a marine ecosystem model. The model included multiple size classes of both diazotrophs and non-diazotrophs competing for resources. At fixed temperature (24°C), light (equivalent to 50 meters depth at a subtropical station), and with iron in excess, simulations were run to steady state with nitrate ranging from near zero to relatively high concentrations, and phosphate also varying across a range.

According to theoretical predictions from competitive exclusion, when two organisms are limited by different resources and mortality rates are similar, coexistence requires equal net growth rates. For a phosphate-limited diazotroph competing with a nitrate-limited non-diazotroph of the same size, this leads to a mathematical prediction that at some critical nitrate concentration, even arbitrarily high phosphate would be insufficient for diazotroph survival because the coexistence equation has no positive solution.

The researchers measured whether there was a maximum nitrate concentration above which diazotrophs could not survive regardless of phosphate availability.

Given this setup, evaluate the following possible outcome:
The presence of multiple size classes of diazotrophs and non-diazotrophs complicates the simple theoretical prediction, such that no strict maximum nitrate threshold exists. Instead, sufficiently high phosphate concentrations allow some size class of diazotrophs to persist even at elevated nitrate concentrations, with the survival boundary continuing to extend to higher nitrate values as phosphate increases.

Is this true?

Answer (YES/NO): NO